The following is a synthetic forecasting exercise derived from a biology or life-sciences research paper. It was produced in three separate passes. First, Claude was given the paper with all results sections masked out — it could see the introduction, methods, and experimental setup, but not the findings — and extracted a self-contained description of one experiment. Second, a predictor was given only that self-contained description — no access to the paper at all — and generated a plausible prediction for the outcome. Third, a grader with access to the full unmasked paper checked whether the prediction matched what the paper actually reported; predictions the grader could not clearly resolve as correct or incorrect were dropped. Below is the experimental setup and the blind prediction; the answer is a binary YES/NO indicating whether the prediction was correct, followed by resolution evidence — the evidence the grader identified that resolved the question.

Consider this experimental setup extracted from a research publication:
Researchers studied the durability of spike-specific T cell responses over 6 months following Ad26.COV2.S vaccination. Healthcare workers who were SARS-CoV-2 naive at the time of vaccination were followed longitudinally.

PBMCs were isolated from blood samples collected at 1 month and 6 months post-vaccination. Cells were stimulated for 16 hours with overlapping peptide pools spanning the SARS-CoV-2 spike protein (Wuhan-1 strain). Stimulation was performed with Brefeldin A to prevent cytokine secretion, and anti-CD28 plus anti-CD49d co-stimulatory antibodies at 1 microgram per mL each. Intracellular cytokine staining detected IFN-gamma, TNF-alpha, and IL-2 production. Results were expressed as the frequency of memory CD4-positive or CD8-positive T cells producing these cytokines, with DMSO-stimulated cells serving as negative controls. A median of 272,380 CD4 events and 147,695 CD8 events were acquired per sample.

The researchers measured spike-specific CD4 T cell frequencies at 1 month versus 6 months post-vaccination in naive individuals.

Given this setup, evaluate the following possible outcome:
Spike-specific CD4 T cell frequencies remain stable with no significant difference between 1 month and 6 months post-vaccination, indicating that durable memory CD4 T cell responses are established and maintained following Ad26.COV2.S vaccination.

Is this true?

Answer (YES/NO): YES